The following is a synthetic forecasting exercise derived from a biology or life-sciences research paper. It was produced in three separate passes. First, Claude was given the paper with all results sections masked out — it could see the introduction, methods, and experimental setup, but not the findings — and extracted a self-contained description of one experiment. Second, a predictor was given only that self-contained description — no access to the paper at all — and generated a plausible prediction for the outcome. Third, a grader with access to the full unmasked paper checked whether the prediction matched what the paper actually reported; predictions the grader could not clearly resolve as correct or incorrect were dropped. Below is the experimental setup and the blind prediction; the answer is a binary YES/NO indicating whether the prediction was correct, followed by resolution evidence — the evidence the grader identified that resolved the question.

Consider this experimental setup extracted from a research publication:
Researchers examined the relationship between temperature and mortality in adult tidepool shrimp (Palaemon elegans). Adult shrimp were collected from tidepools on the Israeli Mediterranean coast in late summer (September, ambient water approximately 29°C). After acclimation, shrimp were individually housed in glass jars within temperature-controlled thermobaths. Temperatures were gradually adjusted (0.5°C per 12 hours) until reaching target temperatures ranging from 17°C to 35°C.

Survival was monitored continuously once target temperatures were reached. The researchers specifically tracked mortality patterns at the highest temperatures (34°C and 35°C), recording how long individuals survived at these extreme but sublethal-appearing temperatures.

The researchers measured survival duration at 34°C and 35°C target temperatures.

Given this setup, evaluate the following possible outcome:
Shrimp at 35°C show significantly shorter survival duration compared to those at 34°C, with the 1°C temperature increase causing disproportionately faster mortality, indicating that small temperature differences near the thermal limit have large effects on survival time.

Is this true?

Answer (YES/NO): YES